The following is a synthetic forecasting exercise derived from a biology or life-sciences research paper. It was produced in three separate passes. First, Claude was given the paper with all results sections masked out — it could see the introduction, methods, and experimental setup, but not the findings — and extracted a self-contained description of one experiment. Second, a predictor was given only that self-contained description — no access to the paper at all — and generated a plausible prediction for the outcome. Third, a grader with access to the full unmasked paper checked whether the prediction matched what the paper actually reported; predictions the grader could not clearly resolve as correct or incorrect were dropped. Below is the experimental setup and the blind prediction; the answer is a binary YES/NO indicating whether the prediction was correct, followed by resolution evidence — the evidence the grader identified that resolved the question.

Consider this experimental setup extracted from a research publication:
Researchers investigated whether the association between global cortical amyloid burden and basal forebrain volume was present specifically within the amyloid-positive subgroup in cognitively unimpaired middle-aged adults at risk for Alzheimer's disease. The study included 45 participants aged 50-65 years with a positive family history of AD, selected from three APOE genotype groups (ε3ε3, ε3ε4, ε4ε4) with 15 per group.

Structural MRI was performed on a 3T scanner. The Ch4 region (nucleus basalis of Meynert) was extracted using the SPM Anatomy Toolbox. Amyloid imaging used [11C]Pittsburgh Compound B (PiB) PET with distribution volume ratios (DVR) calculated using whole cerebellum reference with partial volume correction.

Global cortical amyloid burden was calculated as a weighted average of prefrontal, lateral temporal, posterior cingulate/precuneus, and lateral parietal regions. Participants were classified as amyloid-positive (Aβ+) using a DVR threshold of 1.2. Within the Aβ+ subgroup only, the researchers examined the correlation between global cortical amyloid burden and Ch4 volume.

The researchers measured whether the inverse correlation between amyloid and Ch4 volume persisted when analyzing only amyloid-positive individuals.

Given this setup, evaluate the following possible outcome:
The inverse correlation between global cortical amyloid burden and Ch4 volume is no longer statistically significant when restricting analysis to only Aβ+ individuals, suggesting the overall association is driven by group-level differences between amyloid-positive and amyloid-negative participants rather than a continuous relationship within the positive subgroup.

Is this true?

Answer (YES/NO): NO